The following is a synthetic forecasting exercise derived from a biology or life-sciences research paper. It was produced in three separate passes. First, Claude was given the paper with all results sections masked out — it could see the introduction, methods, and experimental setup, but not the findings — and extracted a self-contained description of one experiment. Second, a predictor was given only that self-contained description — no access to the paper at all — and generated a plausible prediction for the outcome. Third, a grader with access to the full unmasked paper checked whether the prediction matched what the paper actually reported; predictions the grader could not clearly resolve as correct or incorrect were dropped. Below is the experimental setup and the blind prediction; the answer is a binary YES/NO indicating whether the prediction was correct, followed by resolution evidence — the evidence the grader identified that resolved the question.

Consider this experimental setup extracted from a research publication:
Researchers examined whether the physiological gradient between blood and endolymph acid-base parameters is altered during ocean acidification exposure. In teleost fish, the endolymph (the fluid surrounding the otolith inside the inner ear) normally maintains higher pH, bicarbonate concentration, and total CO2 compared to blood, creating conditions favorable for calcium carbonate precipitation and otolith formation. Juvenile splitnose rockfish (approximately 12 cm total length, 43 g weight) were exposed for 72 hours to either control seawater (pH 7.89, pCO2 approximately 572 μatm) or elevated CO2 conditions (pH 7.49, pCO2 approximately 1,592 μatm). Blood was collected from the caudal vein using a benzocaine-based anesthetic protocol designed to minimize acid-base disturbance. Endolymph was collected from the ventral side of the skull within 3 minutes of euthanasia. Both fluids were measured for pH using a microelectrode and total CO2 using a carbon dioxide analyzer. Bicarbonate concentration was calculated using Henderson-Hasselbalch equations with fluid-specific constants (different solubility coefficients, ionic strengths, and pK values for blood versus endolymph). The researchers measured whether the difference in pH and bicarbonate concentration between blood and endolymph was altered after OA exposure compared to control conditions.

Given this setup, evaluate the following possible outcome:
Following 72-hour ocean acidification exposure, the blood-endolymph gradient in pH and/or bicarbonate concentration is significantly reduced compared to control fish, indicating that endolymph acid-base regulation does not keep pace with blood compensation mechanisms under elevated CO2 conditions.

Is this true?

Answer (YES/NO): NO